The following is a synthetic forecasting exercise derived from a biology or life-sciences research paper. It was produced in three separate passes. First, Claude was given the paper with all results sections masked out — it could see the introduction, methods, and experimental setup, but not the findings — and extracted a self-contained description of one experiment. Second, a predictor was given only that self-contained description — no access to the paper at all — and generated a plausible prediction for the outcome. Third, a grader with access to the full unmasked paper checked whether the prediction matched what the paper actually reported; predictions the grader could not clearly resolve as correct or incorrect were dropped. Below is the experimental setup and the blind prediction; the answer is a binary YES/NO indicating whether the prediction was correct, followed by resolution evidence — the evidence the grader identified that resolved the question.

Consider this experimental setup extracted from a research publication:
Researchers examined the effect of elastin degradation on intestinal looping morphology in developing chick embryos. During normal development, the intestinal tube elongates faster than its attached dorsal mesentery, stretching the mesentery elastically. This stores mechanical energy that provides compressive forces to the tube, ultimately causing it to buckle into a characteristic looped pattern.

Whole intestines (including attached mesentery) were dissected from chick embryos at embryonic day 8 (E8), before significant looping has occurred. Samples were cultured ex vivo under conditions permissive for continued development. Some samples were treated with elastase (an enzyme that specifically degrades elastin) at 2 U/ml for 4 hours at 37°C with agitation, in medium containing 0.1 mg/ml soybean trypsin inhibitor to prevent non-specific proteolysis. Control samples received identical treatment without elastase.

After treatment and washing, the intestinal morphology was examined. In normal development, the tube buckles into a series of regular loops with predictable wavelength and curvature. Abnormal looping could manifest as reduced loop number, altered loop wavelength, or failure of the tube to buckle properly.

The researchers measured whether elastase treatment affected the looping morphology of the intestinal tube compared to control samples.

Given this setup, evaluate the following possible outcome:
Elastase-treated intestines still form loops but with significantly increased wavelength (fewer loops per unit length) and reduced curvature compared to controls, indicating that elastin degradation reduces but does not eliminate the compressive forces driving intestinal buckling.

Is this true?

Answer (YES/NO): NO